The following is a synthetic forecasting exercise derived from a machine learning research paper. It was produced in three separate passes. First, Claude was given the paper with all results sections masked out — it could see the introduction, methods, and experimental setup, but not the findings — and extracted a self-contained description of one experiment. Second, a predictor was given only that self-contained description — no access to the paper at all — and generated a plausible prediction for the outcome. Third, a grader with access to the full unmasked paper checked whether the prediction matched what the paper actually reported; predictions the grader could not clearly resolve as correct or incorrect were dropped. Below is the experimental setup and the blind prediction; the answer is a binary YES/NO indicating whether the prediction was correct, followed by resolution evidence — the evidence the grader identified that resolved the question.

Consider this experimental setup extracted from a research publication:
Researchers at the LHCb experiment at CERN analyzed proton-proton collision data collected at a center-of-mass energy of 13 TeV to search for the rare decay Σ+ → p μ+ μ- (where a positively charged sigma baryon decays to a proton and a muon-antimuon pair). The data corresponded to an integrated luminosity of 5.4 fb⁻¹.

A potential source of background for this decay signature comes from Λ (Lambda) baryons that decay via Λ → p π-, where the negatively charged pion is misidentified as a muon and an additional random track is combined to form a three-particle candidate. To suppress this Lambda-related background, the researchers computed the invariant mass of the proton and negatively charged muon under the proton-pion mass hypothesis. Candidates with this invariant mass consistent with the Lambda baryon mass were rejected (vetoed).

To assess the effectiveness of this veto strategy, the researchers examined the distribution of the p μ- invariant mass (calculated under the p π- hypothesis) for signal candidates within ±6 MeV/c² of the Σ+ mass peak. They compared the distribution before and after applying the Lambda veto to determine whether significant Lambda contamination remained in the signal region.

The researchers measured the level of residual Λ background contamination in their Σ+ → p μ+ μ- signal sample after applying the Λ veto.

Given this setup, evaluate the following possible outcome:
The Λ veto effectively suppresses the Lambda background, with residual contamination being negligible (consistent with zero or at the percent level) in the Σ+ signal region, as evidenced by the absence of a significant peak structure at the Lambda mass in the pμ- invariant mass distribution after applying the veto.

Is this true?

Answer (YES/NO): YES